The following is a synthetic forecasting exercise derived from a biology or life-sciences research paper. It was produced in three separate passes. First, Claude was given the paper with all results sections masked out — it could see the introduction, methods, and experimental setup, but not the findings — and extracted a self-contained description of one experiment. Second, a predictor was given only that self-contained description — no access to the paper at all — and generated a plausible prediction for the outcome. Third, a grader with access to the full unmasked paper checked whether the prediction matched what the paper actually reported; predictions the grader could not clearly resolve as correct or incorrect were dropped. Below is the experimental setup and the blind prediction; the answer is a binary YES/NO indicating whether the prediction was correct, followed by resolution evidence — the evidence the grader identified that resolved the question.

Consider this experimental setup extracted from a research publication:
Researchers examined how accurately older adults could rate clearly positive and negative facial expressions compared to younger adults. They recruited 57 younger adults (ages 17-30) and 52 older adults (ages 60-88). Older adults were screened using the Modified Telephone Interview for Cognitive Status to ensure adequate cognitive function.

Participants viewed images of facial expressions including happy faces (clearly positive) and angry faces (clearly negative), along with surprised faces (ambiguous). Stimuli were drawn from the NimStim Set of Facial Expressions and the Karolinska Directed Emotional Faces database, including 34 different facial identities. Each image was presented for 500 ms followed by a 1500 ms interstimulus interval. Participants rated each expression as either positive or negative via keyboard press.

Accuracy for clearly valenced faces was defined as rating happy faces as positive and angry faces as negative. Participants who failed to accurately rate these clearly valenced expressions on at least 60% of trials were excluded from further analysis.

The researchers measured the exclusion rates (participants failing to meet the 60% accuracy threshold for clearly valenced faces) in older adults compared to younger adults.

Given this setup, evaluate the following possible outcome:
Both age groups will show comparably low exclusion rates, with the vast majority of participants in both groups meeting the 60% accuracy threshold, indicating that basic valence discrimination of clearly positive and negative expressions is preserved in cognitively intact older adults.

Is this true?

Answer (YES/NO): YES